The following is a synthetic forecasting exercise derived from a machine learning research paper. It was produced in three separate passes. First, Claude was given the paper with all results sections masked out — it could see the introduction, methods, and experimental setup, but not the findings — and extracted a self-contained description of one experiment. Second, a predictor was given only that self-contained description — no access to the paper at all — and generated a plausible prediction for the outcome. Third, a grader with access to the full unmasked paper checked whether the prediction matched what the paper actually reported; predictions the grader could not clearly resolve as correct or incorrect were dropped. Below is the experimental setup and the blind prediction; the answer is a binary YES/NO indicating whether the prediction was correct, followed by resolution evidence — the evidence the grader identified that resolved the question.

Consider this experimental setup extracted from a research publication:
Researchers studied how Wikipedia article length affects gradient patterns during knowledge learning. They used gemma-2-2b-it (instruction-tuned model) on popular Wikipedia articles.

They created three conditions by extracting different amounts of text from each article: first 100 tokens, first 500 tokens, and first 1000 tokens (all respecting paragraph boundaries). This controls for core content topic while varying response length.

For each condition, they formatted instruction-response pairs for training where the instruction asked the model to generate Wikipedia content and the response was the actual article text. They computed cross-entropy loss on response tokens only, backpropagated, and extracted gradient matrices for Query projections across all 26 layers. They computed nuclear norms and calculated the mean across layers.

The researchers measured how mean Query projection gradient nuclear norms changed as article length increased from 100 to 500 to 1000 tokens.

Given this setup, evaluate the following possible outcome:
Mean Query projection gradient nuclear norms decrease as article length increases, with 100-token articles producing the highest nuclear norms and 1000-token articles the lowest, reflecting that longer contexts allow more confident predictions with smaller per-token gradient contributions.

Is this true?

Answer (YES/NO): NO